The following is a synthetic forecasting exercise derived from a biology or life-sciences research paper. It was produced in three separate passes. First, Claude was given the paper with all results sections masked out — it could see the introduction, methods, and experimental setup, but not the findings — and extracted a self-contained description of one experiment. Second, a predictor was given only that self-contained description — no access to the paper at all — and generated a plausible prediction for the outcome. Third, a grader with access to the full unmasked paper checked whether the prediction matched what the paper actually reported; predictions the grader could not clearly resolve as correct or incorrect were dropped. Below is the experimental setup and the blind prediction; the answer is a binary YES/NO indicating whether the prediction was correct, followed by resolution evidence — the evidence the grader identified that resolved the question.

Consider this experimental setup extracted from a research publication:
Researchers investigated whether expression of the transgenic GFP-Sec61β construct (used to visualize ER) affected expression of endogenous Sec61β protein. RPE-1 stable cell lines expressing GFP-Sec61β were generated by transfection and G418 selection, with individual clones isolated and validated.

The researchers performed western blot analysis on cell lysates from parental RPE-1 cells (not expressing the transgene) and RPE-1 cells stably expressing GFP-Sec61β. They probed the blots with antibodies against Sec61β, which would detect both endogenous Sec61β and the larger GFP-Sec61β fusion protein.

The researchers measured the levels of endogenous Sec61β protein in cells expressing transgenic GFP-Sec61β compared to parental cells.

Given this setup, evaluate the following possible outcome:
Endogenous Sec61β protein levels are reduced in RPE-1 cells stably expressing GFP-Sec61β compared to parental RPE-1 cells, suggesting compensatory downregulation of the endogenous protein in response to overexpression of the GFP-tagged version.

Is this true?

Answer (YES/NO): YES